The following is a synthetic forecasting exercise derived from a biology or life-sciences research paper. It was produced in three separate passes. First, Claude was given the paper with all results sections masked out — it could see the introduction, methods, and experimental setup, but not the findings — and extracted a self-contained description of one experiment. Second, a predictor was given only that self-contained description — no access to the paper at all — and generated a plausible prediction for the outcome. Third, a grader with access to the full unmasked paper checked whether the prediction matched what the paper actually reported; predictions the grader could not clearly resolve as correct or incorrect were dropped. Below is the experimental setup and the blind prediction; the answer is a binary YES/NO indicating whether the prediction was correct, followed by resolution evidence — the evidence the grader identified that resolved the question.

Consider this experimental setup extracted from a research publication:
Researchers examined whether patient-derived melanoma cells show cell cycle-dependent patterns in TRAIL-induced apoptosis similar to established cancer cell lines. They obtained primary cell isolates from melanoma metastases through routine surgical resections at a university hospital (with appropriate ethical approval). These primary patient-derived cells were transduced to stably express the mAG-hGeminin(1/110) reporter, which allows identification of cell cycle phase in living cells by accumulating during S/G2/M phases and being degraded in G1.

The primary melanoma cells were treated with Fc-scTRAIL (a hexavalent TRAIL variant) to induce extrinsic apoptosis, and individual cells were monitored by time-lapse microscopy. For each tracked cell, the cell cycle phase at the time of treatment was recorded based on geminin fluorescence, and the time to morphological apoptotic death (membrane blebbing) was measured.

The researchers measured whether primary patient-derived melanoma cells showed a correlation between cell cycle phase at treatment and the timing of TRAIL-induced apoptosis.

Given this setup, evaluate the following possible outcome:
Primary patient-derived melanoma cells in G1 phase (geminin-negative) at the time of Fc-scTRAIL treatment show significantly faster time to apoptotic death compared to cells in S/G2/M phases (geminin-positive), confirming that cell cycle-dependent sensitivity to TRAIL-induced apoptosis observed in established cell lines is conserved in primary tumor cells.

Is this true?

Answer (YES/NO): YES